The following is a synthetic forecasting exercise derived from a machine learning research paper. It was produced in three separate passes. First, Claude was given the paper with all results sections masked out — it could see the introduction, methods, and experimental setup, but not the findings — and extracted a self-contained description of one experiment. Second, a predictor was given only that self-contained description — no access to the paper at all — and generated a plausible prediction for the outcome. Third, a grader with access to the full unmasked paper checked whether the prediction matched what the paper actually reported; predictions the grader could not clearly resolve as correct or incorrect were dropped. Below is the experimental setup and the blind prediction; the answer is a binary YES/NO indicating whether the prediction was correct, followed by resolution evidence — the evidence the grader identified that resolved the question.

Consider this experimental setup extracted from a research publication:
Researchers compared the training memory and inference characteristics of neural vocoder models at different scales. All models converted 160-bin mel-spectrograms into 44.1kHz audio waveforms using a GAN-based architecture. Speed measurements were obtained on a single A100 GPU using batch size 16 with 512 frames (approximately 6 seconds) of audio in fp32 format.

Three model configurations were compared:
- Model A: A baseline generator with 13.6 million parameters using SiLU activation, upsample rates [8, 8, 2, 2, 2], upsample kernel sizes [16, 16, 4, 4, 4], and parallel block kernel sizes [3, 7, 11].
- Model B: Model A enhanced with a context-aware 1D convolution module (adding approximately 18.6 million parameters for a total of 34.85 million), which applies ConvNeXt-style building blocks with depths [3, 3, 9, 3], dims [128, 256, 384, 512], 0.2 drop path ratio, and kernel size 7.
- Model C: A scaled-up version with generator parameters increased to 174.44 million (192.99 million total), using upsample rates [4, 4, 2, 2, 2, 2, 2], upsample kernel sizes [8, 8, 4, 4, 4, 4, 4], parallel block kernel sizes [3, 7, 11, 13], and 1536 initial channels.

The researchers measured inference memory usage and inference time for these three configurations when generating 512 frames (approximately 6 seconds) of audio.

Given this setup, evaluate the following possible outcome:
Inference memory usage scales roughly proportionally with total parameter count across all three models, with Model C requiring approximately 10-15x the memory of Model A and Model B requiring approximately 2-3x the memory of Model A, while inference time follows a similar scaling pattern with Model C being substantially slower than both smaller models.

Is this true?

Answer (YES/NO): NO